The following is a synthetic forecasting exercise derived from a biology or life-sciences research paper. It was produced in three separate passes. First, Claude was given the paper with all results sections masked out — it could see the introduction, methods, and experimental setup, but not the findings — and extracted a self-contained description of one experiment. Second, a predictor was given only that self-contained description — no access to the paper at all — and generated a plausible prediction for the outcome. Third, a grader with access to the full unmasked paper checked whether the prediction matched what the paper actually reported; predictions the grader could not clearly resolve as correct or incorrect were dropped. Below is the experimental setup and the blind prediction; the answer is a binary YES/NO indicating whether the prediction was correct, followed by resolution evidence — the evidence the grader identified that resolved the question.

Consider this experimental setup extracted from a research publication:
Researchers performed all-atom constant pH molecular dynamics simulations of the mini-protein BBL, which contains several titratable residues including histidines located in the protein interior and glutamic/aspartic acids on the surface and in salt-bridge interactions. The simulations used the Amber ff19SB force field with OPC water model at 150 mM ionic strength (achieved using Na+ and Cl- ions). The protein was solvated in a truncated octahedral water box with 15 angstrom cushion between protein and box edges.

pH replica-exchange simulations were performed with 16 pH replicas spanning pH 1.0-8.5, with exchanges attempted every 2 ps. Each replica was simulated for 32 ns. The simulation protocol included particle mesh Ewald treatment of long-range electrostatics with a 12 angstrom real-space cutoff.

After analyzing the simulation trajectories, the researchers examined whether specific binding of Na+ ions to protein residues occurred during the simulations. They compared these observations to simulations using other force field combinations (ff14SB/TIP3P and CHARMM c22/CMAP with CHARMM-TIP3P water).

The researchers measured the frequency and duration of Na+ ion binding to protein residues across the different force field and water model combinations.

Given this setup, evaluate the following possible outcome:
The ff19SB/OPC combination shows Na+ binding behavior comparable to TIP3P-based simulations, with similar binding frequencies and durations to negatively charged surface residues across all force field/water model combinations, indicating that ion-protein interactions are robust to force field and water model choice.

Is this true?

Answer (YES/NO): NO